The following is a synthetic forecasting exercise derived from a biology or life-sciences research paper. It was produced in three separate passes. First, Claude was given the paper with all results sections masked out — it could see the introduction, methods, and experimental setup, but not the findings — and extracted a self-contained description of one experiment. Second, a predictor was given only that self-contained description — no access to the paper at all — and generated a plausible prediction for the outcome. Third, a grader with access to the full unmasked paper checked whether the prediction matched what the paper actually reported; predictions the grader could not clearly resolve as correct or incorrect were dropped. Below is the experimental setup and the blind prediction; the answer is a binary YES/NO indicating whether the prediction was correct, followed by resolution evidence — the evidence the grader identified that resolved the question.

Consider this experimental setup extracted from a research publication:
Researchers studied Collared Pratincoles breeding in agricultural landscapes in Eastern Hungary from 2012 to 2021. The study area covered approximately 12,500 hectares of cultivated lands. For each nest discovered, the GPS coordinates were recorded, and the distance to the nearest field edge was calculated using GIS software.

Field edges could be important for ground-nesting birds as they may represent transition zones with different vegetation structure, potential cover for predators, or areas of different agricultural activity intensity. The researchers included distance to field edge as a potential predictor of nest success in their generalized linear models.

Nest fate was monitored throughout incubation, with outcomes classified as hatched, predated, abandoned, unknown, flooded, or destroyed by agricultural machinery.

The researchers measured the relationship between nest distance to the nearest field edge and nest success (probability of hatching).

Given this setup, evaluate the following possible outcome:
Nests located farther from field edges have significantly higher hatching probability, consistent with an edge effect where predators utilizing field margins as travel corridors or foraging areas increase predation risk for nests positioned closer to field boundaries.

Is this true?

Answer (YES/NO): NO